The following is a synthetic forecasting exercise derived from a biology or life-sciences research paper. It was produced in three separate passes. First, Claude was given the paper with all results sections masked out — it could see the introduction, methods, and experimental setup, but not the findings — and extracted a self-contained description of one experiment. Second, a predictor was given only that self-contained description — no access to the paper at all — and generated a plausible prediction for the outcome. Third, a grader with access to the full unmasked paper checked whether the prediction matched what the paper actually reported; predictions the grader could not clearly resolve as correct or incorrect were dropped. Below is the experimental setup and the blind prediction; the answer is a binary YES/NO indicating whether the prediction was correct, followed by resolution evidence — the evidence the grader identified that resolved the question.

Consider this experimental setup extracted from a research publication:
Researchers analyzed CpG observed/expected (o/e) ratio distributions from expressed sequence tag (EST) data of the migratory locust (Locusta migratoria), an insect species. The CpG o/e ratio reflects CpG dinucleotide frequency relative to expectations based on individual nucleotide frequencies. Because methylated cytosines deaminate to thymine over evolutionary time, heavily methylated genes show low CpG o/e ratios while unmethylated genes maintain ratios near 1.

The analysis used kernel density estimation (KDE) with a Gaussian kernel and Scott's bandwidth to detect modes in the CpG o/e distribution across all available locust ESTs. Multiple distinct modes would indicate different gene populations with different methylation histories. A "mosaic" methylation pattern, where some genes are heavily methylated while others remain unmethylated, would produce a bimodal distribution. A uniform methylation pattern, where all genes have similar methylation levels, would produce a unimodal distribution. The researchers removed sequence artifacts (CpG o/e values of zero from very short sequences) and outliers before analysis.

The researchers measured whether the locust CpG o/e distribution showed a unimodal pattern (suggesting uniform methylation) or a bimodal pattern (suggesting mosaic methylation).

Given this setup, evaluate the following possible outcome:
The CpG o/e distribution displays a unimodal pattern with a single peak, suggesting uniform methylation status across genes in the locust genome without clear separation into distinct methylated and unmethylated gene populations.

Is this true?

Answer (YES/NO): NO